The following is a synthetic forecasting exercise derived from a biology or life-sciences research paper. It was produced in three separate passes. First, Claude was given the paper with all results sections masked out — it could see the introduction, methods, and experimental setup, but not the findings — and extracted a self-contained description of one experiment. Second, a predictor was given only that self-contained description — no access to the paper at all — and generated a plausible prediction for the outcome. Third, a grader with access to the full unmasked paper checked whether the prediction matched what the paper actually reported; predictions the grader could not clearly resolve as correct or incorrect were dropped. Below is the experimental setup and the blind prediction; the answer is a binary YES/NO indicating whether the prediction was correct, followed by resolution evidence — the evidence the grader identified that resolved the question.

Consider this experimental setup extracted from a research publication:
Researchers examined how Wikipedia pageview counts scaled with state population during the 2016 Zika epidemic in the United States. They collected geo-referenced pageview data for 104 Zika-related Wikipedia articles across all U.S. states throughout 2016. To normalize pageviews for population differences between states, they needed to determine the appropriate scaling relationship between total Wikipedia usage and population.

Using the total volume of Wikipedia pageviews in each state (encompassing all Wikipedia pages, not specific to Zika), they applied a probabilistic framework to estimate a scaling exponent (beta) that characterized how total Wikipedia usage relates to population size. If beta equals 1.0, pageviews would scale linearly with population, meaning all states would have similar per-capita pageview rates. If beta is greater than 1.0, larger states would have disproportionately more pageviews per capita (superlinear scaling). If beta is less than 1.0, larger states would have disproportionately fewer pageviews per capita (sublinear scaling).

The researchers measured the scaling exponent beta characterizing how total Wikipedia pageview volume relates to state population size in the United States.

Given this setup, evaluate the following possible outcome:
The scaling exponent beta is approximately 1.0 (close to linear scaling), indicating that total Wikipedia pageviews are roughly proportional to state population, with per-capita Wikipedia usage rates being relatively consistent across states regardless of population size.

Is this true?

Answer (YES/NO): NO